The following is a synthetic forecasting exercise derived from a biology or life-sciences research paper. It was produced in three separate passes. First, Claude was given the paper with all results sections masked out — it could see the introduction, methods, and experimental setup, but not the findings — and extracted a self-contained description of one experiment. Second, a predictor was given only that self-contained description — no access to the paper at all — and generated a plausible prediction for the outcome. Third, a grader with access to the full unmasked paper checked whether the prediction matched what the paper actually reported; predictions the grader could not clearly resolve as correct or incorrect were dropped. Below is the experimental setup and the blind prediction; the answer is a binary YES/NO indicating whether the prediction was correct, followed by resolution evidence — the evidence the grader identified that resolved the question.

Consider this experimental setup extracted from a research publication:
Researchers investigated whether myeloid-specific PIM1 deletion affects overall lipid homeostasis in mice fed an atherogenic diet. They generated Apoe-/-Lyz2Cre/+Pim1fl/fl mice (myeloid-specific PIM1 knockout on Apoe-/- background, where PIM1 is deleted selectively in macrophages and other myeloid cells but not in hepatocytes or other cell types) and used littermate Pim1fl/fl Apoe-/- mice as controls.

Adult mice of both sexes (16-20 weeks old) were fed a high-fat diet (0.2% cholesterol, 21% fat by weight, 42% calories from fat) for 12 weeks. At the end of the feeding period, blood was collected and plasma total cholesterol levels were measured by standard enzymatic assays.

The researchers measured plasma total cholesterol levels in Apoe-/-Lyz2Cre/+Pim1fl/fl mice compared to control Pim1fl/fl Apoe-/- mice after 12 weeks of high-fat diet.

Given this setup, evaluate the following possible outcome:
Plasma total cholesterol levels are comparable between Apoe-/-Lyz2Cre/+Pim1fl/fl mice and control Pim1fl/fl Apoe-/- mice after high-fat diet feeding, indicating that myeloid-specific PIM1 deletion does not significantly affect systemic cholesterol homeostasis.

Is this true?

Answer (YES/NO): YES